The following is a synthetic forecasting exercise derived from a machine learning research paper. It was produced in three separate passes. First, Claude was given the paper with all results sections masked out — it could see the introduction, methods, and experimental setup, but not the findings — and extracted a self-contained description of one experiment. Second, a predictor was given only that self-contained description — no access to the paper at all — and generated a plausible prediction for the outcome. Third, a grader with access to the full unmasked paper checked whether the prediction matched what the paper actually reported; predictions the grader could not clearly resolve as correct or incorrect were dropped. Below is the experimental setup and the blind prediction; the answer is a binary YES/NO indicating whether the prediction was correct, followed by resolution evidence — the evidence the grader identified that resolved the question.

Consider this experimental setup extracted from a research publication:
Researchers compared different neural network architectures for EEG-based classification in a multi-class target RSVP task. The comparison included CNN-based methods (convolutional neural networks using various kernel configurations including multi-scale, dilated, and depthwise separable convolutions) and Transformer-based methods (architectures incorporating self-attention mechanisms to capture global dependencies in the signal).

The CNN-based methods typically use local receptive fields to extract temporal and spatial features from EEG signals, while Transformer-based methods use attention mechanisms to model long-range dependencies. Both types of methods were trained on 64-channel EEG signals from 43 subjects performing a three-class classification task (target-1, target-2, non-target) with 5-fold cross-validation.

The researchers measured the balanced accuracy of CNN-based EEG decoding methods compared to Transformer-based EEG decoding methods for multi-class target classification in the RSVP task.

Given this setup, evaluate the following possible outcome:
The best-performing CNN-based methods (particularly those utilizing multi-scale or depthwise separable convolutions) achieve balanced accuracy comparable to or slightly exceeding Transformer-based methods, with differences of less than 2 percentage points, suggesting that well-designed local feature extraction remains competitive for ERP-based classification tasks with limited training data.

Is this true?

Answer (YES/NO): NO